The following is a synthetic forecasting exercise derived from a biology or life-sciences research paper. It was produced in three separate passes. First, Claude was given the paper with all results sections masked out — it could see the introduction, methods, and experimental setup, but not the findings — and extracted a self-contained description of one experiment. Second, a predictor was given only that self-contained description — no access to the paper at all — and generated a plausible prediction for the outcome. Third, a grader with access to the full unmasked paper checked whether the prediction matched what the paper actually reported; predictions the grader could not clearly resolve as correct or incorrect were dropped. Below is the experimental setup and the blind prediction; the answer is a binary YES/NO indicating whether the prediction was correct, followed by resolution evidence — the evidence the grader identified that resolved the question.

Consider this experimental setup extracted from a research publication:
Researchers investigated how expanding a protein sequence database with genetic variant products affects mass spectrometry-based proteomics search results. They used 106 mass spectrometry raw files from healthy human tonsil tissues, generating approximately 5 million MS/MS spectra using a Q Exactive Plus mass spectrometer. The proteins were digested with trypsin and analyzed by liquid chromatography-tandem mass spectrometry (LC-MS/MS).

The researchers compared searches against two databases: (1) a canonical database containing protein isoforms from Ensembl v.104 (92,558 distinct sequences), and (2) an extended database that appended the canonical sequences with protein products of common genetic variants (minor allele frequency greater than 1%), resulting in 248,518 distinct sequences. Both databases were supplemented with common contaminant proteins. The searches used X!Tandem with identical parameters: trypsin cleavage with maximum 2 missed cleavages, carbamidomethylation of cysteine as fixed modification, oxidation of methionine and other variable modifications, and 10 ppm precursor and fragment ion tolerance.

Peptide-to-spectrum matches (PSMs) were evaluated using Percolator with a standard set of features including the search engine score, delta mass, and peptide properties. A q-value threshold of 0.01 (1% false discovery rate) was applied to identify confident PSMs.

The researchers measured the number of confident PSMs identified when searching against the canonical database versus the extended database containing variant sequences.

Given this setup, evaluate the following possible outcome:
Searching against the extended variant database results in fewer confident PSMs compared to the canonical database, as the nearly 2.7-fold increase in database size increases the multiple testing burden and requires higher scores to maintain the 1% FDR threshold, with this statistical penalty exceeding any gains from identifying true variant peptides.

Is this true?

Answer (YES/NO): NO